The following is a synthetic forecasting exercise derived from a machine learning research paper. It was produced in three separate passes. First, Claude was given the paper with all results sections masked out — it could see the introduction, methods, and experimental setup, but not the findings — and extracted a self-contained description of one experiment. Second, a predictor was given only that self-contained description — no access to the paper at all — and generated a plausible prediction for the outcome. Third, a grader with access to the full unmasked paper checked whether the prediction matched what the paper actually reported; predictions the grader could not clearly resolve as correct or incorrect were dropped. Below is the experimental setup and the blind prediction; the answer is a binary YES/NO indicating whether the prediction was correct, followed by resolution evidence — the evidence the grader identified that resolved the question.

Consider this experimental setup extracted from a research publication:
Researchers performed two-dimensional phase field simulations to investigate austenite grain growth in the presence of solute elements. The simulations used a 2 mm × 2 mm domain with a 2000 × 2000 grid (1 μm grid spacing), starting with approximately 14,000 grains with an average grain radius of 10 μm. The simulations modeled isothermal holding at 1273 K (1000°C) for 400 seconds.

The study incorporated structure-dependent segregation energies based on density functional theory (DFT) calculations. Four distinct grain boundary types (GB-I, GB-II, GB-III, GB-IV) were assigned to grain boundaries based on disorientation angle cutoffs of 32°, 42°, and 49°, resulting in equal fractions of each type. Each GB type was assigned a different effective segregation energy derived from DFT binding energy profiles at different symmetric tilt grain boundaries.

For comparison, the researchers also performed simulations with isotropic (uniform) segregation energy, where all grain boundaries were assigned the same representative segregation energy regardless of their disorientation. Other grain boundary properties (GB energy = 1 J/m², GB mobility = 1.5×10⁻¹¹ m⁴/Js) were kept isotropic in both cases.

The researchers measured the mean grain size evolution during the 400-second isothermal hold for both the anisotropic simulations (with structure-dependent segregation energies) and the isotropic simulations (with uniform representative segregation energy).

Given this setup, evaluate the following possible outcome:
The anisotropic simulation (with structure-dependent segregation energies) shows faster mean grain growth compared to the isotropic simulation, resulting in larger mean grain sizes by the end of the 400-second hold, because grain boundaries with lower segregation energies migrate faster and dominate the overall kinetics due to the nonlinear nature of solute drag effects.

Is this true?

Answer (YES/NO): NO